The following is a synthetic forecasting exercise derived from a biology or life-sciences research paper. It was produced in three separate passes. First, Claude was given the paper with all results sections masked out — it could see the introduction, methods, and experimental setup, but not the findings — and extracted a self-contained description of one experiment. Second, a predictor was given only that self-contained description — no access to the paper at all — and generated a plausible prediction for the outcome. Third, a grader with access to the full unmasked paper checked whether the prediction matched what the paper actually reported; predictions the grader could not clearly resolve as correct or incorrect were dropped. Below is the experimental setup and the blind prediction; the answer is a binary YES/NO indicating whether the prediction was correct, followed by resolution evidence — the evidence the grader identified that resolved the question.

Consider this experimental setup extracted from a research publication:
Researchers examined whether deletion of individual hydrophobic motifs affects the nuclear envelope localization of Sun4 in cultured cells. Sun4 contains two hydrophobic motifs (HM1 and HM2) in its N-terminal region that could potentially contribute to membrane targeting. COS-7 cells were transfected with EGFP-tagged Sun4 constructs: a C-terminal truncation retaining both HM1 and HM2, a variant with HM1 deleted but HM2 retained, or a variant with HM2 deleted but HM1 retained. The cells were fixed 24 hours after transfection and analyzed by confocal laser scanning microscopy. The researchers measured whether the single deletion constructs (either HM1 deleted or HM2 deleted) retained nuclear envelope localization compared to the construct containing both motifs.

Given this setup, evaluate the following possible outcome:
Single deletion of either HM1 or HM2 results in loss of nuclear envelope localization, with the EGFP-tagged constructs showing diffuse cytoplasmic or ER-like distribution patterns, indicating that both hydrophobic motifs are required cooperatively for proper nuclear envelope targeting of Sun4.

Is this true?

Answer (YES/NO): NO